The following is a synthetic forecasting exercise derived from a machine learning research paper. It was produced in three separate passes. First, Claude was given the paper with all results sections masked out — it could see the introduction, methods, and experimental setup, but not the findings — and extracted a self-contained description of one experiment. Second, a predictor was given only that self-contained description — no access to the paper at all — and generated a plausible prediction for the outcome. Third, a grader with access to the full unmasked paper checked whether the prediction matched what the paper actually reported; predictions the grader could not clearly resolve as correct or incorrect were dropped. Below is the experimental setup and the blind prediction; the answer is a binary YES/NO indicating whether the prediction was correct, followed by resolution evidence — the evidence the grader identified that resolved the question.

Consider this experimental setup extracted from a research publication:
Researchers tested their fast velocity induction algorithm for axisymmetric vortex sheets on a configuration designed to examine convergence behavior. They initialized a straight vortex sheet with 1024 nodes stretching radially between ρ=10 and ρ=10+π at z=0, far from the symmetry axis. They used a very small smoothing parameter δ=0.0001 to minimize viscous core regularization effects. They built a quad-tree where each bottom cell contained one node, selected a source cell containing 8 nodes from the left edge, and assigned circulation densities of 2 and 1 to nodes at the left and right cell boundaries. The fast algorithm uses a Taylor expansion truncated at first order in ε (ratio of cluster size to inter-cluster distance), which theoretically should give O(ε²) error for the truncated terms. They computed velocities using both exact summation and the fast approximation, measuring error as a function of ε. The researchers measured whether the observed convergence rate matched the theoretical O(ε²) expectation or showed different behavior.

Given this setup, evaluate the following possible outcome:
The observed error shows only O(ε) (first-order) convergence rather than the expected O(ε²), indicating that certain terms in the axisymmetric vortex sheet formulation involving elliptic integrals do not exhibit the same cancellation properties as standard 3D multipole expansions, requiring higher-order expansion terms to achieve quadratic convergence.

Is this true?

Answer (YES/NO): NO